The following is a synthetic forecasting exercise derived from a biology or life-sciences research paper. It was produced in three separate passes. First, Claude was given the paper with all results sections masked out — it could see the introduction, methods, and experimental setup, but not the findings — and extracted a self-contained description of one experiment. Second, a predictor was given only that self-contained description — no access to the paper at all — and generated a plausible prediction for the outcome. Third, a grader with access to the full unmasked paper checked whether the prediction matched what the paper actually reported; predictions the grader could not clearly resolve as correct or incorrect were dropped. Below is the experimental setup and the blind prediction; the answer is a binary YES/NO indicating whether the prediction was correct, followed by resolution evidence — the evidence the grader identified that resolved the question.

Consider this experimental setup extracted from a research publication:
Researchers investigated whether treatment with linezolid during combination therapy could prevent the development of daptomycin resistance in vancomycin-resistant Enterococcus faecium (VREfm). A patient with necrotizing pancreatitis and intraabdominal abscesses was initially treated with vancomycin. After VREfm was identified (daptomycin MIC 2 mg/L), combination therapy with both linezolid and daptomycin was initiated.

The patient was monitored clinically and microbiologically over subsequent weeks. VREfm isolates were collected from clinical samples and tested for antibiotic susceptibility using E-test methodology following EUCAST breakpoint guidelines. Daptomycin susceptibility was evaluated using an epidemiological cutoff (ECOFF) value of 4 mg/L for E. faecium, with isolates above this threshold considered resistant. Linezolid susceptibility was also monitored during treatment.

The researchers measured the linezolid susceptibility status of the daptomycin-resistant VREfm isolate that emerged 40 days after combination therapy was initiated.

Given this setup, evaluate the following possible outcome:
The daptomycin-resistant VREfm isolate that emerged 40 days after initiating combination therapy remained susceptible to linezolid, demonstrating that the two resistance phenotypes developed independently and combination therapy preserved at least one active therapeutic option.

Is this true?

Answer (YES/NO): YES